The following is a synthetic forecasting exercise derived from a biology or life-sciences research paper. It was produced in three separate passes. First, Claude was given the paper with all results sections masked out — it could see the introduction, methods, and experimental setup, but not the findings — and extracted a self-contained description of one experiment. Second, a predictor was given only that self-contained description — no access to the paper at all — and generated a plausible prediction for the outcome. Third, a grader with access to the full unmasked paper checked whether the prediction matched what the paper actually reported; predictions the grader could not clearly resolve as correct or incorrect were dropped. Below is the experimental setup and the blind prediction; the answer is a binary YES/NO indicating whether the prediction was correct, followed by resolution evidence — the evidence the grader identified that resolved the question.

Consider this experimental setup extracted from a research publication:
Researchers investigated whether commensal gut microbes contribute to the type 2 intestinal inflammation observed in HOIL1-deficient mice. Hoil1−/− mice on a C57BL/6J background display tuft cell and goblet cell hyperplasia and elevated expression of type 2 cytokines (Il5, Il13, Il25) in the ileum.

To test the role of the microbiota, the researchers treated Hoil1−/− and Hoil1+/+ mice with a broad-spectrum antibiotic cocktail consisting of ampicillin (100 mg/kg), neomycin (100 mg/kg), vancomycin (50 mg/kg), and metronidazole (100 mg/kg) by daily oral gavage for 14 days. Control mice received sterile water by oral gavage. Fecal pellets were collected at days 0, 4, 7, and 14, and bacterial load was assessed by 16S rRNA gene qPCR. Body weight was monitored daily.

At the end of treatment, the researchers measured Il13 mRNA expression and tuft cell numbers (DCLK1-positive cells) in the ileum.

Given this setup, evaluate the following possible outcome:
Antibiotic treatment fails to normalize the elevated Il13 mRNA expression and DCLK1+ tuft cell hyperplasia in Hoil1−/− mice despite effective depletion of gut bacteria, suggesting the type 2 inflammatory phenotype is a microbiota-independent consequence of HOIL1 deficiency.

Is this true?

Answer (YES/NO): NO